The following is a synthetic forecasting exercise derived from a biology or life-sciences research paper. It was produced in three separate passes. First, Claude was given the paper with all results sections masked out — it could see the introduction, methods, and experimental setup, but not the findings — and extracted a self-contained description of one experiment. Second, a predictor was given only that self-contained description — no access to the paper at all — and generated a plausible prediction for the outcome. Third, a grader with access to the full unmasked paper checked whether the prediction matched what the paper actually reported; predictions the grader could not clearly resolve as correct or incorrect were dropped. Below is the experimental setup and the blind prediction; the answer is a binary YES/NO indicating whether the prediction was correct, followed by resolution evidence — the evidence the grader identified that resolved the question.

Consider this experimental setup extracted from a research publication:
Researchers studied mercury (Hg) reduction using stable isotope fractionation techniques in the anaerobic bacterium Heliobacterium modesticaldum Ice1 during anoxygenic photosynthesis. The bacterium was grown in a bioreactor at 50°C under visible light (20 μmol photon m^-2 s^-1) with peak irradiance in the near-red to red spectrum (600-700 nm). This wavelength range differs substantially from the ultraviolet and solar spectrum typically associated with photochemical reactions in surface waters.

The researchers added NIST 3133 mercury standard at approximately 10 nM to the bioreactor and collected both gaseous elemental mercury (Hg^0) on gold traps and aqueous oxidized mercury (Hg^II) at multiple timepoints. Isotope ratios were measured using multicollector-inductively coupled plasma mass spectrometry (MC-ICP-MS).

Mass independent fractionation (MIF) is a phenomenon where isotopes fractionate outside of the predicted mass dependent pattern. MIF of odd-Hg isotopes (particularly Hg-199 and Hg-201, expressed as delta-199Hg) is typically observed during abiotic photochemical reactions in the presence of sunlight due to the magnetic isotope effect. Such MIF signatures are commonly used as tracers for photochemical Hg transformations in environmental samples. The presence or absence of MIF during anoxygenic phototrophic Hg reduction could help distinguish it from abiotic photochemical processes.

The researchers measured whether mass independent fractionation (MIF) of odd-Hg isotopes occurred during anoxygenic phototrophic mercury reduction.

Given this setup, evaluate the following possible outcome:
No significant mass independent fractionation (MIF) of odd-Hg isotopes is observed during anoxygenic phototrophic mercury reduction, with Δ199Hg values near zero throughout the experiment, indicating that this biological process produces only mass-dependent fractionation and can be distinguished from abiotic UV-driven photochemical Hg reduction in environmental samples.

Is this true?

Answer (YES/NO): YES